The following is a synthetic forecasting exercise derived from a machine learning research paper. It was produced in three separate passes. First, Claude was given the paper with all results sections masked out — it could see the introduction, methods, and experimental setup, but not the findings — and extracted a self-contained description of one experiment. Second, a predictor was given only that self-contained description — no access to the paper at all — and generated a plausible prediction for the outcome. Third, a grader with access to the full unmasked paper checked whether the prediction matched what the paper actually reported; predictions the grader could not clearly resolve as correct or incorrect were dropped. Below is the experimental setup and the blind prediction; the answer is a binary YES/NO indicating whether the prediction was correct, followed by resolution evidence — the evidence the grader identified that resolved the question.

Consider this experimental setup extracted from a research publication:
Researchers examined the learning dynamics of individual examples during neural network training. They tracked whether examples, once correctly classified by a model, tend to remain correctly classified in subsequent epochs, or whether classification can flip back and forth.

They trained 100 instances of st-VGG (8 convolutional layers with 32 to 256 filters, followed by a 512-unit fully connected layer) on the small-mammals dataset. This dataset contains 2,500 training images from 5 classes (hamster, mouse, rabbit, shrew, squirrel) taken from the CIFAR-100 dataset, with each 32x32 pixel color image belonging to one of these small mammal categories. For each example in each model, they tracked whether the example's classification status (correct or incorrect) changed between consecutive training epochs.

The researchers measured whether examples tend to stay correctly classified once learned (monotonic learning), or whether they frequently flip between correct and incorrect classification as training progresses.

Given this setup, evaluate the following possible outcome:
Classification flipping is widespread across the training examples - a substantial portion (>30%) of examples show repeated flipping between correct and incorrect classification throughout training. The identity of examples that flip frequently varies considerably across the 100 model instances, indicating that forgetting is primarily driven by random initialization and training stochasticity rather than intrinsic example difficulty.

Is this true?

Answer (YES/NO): NO